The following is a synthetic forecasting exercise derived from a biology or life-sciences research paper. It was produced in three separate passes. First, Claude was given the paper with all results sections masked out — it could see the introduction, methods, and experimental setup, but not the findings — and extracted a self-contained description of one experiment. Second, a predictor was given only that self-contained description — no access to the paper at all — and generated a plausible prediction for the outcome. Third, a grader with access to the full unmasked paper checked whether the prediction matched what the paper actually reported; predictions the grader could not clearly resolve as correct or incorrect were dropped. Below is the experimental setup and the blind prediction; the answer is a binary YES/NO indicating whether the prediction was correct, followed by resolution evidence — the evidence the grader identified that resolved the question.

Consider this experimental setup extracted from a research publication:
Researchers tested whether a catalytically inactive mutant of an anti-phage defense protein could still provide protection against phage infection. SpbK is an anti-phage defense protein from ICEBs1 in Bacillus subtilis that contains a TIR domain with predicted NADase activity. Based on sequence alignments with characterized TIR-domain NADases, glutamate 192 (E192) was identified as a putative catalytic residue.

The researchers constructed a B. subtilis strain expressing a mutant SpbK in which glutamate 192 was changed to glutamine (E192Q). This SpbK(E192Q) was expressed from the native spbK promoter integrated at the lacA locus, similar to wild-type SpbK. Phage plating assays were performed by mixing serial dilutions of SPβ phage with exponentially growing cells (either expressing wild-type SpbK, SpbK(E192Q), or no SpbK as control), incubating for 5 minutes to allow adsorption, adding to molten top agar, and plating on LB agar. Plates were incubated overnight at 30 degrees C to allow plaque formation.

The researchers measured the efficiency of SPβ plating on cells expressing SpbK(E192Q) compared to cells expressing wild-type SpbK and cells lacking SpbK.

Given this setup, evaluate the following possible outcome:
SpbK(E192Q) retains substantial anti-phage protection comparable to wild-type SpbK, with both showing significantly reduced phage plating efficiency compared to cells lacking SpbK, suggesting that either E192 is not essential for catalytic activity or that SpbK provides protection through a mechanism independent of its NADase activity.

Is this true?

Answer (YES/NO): NO